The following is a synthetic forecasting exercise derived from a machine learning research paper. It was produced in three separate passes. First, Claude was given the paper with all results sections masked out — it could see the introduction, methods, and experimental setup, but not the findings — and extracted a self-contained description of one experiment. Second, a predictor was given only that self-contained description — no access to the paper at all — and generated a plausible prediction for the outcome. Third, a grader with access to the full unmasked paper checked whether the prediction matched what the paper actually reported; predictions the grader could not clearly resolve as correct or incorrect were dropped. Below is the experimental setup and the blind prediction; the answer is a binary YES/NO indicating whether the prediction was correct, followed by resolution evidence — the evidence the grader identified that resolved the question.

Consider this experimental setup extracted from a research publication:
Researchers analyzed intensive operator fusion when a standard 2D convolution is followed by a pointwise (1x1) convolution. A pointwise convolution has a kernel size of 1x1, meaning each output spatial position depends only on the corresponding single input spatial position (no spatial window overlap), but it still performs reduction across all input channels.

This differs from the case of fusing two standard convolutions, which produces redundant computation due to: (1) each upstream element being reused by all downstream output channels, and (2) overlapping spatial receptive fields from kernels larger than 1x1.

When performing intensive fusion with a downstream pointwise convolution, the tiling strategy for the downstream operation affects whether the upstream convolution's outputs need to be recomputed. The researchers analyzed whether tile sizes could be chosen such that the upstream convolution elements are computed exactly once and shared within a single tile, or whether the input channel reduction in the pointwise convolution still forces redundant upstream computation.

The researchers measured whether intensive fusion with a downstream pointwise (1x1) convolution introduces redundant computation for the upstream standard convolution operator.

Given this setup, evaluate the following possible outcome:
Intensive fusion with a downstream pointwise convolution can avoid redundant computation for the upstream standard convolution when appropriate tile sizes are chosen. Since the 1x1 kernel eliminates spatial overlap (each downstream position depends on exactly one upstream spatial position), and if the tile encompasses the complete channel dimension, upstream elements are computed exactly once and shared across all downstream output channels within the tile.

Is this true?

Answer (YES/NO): YES